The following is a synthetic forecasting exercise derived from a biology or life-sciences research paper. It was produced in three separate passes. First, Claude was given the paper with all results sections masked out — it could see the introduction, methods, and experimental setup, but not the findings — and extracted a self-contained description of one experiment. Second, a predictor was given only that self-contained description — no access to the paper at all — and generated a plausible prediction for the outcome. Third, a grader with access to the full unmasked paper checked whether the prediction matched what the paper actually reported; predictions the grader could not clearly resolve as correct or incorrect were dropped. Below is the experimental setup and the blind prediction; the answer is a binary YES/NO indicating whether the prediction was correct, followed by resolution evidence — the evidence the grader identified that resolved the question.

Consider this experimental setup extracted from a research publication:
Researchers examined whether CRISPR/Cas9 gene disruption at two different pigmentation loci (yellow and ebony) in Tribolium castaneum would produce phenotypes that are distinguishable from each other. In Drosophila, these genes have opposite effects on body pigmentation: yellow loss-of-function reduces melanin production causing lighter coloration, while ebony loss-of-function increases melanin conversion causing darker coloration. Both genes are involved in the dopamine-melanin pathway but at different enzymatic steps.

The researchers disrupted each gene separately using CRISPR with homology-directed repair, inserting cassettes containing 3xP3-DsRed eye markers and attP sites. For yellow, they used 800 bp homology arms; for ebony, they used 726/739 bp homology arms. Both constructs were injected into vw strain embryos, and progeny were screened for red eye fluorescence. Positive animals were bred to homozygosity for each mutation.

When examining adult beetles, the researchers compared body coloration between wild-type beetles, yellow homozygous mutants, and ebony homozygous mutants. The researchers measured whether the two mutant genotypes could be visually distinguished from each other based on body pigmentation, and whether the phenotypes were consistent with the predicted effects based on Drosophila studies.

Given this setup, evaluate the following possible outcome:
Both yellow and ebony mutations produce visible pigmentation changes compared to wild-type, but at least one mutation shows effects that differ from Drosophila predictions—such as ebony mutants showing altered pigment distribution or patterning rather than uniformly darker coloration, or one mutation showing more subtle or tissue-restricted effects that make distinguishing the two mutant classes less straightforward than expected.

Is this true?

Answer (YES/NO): YES